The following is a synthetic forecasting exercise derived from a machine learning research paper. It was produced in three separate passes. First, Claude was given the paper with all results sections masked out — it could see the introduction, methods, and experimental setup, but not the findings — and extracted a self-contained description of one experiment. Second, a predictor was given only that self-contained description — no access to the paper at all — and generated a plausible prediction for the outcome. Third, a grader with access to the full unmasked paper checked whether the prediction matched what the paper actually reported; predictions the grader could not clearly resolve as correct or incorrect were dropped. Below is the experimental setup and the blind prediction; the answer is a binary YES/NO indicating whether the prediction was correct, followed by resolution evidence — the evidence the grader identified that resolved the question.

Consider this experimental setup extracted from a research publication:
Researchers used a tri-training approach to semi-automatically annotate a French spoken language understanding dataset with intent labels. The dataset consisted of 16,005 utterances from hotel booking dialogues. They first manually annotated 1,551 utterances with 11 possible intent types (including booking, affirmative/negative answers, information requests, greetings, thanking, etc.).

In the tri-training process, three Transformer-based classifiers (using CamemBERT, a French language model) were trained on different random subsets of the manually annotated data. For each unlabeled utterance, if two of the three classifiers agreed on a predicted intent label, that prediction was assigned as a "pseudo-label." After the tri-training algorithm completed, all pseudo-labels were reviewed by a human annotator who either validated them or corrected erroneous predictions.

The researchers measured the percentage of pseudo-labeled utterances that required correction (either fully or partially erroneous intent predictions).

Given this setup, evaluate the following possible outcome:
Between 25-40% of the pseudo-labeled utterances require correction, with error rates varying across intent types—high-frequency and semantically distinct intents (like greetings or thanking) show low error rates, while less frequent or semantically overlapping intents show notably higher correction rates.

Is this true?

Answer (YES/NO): NO